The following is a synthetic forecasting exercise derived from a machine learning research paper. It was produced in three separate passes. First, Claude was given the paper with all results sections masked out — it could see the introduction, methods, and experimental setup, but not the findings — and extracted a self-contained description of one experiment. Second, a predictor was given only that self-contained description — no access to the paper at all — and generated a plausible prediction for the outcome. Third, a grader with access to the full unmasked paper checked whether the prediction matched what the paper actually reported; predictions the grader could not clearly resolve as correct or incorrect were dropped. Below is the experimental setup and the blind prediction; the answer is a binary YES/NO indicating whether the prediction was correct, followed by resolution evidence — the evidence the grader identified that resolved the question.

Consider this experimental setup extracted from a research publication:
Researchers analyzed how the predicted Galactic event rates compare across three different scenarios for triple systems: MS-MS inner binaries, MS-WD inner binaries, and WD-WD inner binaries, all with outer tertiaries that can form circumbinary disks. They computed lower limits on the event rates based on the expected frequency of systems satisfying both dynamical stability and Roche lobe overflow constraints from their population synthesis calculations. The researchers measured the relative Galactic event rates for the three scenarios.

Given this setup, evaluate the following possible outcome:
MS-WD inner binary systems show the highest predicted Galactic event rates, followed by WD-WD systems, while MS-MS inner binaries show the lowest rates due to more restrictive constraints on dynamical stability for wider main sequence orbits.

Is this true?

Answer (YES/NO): NO